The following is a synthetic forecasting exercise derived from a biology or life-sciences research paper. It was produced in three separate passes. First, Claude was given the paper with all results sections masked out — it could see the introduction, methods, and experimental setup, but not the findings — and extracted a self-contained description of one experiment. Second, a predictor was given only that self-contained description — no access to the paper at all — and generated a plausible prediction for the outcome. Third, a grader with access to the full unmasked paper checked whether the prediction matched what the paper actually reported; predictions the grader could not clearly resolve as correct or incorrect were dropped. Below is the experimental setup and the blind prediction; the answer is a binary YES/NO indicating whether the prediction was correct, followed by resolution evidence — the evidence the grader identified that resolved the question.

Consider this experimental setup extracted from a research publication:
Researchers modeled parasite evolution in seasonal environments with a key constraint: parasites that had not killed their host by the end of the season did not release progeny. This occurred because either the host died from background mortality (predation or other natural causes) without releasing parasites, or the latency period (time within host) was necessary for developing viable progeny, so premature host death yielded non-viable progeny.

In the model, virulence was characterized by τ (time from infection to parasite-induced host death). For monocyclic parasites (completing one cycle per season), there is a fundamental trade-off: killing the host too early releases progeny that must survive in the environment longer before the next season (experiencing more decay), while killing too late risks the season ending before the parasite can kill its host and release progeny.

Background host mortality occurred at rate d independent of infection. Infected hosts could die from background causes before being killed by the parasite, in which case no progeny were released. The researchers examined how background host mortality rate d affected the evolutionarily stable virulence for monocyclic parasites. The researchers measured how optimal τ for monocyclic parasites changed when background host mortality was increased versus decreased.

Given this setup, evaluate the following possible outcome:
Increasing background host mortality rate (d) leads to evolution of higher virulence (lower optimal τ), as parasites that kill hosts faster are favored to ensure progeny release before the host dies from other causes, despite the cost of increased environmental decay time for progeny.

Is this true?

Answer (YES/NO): YES